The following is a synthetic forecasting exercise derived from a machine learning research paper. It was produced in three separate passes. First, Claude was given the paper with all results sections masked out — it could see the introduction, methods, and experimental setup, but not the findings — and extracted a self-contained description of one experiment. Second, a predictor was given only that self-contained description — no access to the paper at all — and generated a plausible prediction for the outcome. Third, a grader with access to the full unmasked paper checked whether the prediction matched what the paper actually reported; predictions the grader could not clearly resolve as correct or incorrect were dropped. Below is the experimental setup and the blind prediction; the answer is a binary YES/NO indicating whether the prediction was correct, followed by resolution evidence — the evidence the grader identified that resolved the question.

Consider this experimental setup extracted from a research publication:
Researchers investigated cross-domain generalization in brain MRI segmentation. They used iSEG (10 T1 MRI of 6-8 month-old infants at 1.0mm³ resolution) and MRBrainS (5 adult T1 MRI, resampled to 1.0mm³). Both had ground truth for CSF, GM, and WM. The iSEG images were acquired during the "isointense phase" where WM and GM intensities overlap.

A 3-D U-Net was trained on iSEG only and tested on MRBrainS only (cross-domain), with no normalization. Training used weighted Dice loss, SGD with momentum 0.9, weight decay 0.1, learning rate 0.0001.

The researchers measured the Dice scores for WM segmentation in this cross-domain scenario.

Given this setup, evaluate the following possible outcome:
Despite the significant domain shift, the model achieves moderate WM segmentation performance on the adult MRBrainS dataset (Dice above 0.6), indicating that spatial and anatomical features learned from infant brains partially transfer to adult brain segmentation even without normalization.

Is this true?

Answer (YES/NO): NO